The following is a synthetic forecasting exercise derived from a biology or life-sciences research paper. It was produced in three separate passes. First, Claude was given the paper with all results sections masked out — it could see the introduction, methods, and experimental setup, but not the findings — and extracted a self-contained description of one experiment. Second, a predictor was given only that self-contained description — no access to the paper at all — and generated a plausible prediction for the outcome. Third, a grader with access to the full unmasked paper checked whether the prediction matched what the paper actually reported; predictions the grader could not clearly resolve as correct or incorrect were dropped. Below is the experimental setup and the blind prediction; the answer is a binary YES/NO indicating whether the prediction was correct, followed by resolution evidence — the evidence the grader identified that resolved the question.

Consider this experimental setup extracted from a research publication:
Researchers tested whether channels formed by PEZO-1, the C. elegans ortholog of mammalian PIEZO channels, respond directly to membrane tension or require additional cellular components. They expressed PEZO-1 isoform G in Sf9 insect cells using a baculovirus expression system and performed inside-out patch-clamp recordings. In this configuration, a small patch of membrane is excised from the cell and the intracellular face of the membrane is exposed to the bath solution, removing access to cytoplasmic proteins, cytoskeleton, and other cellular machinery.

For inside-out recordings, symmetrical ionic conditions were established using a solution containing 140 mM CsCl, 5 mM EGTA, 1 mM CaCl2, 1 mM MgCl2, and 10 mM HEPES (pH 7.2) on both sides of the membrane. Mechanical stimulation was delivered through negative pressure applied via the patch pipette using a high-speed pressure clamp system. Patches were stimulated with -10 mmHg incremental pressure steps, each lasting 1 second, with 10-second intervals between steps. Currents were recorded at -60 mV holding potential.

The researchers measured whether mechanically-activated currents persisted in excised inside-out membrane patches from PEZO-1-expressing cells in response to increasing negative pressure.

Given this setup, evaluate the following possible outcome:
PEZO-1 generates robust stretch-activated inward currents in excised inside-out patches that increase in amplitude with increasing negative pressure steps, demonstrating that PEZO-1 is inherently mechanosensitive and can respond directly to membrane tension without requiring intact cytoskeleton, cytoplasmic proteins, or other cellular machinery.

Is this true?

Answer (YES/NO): NO